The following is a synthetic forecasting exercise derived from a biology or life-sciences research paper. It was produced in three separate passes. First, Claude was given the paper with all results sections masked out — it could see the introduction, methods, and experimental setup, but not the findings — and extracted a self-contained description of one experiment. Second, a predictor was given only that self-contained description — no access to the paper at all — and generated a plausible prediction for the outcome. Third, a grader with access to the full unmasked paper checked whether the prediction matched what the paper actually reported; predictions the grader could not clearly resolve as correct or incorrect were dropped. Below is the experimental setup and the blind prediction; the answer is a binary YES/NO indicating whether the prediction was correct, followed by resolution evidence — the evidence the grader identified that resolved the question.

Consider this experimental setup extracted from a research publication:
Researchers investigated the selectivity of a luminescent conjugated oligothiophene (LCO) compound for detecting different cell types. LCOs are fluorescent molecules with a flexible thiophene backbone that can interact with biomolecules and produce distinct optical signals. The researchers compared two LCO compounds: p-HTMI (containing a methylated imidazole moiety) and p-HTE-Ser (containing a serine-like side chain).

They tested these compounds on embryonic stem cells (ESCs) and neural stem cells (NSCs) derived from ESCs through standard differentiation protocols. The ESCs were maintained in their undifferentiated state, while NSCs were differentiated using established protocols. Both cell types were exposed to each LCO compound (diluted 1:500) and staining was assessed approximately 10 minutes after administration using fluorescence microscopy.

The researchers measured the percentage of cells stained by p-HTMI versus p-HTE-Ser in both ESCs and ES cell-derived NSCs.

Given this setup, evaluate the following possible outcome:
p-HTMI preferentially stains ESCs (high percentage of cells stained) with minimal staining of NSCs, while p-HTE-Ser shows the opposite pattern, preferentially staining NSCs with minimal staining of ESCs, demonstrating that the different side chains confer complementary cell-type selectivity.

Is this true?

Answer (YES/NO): NO